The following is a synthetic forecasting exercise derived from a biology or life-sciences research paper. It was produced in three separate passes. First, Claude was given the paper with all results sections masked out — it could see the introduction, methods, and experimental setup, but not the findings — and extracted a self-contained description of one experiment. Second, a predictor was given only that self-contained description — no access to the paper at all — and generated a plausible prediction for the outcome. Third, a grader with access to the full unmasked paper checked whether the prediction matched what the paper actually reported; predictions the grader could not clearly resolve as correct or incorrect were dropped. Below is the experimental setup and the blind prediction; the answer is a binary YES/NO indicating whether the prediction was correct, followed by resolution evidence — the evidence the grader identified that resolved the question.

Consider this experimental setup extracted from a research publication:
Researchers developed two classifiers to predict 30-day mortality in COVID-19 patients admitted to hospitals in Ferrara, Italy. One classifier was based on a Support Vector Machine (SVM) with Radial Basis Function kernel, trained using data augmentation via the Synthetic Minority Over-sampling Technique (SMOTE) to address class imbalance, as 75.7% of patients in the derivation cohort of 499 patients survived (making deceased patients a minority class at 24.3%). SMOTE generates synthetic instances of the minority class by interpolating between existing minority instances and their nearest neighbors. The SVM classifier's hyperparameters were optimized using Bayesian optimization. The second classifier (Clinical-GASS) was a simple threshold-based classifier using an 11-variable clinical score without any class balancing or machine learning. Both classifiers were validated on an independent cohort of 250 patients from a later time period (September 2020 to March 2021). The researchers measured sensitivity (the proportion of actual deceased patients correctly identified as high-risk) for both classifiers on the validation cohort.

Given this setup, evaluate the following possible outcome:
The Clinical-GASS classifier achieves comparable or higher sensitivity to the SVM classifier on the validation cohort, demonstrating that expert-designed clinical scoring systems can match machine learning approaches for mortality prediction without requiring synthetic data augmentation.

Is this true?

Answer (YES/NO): NO